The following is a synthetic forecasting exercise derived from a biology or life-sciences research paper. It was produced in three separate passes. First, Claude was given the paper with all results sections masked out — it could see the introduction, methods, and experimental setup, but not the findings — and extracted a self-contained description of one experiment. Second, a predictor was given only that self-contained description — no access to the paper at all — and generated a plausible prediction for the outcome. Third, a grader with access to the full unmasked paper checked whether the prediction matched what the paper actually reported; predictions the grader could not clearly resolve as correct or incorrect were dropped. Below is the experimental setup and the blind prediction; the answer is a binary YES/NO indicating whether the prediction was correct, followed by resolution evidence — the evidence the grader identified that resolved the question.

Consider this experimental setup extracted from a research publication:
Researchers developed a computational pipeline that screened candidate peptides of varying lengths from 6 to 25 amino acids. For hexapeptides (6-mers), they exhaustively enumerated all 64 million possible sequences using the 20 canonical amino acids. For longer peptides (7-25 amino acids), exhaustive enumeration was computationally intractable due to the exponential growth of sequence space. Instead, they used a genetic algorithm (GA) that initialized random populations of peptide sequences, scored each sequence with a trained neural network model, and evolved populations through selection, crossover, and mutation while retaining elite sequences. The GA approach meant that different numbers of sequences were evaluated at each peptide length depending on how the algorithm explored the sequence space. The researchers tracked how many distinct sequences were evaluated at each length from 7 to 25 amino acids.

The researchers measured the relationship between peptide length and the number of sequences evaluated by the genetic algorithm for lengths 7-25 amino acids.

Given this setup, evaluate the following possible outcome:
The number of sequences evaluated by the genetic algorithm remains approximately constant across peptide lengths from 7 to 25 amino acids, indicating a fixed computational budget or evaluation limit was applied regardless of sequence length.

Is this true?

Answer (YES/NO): NO